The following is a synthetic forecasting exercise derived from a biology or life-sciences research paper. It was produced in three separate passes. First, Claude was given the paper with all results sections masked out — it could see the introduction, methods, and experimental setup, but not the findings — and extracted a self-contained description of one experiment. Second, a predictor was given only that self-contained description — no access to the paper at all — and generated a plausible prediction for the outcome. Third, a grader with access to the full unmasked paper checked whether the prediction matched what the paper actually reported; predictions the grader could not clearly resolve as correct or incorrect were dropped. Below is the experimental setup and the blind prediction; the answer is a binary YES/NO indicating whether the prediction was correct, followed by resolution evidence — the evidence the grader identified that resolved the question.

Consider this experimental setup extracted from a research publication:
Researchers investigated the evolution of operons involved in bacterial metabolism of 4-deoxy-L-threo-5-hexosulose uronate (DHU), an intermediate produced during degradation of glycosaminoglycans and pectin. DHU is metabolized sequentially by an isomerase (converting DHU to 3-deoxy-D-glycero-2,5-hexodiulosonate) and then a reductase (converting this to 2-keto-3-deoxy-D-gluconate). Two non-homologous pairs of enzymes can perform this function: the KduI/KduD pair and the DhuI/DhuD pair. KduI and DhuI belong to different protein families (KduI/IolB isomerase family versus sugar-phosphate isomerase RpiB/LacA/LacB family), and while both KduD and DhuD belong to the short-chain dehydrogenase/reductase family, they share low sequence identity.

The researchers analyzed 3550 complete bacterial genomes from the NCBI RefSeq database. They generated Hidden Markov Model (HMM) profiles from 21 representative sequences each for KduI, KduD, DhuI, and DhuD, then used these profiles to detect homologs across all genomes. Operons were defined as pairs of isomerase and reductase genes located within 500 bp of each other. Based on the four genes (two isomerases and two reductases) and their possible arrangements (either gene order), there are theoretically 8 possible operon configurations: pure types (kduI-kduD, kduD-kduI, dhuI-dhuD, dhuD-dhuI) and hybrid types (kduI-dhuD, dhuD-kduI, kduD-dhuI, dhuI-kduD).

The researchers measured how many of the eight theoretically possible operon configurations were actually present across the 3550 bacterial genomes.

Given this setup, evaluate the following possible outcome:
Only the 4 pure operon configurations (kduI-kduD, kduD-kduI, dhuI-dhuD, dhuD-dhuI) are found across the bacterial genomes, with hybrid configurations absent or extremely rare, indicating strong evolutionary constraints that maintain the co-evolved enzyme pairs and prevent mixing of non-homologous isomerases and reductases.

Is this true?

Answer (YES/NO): NO